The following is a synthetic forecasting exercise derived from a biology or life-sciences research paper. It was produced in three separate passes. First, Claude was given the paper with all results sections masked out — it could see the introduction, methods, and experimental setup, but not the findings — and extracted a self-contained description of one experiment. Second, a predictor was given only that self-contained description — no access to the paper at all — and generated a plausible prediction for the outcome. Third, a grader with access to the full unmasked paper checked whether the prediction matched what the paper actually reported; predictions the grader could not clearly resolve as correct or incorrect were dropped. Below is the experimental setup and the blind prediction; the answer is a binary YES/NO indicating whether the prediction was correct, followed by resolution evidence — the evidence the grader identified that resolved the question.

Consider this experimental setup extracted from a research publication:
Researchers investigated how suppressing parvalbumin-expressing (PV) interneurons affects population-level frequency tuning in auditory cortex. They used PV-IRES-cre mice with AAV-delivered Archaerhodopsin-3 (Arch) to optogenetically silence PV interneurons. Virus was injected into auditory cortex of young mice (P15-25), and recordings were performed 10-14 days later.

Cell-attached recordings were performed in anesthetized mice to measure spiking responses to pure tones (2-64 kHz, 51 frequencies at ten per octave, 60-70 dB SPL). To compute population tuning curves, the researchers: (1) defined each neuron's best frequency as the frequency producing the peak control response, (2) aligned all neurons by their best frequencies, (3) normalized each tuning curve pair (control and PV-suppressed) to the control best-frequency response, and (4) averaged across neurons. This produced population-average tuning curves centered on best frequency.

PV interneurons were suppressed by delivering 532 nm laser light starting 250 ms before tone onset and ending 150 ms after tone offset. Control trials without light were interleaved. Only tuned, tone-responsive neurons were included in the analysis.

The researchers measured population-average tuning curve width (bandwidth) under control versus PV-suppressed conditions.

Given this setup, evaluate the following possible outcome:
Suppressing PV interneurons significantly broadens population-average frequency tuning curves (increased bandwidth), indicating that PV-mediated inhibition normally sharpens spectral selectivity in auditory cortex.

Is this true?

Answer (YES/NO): YES